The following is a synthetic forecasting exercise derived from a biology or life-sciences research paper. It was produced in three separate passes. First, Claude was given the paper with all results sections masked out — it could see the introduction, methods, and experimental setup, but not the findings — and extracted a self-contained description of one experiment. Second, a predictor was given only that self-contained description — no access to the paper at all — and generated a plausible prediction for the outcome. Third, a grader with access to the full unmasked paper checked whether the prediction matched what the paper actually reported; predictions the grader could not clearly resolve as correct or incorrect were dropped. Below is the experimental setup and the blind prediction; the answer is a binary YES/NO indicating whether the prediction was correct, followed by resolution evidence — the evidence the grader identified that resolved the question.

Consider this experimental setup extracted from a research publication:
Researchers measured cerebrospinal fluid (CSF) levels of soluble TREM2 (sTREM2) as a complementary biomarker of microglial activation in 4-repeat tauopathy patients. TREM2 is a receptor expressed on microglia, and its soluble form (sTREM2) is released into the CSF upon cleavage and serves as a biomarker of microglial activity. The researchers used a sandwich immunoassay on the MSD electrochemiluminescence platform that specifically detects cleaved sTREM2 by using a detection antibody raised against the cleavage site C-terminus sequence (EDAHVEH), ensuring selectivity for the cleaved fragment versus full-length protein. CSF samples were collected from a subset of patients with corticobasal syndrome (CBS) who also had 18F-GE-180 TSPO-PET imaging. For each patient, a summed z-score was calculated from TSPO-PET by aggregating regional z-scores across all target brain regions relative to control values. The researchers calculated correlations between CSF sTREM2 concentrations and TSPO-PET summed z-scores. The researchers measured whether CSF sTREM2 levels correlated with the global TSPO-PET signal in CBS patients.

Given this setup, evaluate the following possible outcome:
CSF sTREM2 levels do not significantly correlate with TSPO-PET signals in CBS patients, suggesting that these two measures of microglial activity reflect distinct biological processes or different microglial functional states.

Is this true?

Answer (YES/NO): NO